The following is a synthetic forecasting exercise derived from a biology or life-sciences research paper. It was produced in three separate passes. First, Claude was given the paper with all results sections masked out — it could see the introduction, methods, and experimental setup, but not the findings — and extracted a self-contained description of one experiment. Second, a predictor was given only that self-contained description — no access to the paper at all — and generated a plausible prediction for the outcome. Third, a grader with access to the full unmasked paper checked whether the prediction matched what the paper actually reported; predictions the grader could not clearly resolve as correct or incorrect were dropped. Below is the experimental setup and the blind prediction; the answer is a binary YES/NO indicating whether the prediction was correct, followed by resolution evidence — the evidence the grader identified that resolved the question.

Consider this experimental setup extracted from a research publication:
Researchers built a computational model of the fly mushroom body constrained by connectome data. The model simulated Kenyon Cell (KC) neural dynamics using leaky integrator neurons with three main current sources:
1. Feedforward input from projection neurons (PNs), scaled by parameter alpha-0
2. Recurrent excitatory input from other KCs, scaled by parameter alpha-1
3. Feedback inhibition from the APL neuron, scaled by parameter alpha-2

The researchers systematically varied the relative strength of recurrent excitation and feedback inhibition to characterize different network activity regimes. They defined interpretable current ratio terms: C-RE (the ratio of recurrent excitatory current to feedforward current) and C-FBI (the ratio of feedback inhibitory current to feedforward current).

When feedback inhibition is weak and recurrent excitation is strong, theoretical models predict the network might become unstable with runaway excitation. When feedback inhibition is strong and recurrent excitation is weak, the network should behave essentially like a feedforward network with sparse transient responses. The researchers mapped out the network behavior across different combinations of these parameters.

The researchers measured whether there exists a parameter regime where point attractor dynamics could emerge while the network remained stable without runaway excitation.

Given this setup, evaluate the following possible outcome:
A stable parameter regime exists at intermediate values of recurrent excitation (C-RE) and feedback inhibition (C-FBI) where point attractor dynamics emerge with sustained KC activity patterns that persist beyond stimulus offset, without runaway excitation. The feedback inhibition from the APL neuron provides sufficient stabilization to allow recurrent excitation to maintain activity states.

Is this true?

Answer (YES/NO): YES